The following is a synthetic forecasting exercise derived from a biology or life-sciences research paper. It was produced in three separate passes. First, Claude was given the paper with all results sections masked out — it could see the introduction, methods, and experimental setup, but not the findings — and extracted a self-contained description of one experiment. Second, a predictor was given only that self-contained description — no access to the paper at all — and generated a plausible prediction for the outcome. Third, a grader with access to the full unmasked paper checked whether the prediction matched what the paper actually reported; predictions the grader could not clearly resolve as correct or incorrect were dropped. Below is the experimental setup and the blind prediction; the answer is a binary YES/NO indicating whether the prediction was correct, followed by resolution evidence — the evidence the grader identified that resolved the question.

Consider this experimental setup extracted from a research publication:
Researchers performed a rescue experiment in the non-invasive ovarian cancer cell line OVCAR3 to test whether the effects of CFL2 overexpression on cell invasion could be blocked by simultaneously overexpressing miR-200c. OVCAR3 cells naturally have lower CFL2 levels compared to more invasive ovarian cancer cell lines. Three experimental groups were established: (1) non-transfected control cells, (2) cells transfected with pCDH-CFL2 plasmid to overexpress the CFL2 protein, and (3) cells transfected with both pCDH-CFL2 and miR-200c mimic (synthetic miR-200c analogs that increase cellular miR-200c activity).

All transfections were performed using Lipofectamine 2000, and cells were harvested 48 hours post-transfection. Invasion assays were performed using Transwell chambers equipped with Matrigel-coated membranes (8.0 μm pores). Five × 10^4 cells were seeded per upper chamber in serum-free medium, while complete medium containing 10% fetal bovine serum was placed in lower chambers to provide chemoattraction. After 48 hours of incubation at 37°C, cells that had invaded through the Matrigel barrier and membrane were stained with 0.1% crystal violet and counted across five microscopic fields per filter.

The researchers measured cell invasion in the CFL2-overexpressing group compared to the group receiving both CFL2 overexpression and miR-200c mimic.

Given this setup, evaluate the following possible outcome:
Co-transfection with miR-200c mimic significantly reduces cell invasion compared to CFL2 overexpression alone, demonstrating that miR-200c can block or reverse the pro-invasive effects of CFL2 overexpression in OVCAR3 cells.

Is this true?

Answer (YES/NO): NO